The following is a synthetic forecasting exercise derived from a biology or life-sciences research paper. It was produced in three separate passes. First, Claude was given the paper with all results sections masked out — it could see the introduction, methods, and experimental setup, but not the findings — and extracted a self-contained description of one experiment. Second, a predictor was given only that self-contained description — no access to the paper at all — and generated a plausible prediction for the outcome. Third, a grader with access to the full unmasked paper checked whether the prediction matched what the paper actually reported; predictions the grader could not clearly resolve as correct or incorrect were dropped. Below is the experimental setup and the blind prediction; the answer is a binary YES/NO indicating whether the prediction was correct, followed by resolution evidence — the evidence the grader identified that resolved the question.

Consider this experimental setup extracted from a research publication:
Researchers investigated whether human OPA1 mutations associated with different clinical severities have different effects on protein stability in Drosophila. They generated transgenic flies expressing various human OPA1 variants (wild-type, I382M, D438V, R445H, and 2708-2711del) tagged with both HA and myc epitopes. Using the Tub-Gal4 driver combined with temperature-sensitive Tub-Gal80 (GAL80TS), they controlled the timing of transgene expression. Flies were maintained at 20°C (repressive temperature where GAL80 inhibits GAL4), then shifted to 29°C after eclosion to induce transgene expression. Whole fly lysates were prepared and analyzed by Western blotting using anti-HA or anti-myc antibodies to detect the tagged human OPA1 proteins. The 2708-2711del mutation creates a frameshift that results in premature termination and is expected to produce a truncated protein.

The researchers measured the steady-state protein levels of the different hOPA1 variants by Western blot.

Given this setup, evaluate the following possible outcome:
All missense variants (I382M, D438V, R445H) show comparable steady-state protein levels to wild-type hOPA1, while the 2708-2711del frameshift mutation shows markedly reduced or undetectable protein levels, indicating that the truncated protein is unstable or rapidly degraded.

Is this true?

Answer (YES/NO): YES